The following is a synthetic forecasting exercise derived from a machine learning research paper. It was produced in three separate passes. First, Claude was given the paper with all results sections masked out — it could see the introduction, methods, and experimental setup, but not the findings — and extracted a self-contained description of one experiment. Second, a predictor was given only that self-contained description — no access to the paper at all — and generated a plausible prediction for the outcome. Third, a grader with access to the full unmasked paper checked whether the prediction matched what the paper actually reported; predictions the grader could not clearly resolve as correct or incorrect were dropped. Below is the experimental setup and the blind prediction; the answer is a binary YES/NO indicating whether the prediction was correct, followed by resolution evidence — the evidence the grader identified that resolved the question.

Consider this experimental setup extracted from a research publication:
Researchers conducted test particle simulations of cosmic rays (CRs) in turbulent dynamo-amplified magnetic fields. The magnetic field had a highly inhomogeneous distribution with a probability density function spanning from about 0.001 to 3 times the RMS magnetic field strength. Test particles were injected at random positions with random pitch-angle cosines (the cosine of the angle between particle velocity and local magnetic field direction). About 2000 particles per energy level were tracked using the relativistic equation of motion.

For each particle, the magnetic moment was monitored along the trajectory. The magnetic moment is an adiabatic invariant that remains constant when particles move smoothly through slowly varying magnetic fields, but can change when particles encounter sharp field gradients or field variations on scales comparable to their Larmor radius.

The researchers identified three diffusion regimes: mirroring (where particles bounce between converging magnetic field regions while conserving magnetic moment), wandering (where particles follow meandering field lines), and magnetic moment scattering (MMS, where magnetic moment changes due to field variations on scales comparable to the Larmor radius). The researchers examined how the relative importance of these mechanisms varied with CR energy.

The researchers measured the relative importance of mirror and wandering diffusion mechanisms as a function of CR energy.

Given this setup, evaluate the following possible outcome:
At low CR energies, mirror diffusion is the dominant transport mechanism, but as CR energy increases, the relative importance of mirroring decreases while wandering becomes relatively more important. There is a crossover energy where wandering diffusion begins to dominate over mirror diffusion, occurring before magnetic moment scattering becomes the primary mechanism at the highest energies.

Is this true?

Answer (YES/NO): NO